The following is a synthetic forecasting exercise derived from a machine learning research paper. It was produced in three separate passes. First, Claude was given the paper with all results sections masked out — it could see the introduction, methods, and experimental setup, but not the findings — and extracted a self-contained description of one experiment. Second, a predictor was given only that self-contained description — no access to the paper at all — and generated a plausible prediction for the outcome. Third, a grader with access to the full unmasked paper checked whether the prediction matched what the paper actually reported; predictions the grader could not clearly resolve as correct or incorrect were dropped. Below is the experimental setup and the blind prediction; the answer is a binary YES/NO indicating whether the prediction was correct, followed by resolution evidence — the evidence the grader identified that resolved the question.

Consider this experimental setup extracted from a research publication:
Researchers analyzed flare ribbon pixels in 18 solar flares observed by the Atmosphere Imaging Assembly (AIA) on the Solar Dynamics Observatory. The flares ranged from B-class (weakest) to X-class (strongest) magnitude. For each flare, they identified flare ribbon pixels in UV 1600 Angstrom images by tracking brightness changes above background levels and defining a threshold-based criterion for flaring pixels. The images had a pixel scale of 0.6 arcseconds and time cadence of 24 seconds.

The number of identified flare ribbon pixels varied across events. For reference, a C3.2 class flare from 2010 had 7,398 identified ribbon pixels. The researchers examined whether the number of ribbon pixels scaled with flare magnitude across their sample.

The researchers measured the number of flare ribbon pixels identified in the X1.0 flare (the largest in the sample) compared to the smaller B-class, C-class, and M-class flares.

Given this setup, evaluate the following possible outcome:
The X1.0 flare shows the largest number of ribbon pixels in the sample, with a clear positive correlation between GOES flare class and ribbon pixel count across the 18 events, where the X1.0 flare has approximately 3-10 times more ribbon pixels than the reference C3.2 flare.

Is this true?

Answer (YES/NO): NO